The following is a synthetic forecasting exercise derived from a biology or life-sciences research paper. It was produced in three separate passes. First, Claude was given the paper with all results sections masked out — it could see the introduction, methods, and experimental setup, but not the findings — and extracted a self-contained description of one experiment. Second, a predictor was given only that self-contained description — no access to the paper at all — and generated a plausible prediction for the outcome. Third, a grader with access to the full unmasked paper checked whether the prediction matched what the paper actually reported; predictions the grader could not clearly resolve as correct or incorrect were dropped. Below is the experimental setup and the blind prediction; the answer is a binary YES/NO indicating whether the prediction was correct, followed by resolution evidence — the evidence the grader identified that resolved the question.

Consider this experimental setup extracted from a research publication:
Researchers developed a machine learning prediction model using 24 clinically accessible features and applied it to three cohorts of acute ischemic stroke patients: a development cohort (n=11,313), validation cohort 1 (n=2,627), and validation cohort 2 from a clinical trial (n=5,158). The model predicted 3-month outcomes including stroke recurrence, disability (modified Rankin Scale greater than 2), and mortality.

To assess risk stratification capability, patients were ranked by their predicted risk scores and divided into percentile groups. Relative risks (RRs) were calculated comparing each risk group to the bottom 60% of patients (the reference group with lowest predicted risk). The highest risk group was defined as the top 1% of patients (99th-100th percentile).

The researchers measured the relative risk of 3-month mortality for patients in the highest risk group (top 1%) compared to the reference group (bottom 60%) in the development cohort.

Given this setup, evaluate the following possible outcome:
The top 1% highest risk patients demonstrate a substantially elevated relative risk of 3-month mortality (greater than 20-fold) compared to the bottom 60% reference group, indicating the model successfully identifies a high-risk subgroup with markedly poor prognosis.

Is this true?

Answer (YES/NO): YES